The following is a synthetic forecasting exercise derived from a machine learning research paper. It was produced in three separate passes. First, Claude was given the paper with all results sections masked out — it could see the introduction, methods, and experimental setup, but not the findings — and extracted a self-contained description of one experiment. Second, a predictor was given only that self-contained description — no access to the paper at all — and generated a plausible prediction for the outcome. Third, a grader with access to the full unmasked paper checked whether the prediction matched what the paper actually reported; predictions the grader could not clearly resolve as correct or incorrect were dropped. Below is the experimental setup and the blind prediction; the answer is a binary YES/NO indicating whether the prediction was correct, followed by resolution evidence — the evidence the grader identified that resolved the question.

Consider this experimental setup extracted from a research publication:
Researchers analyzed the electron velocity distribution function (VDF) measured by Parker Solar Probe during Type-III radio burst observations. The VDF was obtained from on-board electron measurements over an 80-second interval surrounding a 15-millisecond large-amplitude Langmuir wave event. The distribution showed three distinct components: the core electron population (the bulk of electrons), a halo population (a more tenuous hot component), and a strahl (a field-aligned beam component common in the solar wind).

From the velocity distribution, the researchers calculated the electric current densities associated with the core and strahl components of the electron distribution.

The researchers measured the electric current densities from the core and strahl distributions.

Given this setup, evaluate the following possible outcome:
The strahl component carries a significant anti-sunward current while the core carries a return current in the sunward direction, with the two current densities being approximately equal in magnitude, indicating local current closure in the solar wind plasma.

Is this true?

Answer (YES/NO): NO